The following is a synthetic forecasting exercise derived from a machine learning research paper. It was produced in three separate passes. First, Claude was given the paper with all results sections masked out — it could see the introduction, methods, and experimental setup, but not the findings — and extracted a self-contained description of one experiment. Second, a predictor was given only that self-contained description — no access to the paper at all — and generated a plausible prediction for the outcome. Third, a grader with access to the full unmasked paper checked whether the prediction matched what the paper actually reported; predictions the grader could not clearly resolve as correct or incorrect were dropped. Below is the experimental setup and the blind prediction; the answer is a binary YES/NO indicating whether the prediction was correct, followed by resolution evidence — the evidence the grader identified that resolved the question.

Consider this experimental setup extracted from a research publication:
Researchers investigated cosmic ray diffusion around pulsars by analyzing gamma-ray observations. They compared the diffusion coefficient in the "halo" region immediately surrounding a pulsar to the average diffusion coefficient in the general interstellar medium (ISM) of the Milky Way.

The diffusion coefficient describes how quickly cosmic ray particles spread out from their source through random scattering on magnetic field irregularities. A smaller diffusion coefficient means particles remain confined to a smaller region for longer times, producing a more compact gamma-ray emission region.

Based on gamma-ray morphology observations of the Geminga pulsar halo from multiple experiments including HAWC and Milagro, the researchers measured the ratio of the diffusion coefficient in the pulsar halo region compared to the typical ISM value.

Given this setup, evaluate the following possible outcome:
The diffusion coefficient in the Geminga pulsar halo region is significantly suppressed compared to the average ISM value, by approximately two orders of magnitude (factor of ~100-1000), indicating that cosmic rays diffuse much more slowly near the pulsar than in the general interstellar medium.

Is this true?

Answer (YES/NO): YES